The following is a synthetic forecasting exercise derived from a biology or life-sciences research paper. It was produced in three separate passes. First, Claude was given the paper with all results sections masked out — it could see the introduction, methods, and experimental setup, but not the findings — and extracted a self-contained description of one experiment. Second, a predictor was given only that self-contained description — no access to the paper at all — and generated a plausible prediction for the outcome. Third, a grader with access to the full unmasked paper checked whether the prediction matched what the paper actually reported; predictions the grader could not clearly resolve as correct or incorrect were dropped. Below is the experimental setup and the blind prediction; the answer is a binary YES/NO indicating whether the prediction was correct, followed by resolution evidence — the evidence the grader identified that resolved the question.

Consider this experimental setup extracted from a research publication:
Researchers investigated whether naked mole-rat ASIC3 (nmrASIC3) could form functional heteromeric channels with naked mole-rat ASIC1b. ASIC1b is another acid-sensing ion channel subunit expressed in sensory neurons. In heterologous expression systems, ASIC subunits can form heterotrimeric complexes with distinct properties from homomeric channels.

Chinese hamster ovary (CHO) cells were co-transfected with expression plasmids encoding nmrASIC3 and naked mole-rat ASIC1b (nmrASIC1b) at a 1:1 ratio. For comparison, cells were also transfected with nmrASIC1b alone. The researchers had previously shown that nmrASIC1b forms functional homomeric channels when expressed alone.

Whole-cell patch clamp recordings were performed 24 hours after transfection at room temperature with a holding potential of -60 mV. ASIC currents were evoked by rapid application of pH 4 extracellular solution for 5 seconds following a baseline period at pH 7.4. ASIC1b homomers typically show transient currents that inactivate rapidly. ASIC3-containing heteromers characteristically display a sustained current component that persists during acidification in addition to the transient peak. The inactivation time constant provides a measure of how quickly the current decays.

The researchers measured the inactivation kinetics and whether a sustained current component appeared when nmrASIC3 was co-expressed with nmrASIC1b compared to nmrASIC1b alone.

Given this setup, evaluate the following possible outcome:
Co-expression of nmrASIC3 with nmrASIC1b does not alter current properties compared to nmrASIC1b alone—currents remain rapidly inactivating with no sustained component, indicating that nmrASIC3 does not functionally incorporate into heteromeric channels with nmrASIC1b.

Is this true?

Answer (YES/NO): NO